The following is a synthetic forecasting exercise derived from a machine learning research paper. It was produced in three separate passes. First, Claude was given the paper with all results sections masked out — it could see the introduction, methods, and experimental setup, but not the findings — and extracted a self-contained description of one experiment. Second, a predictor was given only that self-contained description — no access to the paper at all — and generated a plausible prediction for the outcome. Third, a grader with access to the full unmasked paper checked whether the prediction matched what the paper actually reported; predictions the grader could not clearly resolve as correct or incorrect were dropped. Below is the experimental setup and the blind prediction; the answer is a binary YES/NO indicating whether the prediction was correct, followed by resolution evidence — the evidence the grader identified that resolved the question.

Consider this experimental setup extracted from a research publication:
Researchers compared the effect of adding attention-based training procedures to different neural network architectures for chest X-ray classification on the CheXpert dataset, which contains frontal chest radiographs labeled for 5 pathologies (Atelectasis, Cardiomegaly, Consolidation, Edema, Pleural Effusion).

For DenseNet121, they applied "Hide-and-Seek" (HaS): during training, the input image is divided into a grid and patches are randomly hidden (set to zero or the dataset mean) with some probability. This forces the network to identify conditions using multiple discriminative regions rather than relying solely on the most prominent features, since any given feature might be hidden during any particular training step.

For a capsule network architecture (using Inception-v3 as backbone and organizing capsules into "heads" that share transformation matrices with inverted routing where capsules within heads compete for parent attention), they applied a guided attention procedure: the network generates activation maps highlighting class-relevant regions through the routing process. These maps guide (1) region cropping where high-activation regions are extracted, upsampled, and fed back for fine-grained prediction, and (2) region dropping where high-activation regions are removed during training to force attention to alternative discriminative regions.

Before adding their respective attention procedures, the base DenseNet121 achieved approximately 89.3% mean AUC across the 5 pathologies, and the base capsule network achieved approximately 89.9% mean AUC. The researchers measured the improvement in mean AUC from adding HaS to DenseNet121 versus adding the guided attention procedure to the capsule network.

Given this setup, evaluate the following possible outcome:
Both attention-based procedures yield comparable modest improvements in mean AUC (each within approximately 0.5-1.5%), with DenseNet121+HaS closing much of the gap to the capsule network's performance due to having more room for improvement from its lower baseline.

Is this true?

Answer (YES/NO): NO